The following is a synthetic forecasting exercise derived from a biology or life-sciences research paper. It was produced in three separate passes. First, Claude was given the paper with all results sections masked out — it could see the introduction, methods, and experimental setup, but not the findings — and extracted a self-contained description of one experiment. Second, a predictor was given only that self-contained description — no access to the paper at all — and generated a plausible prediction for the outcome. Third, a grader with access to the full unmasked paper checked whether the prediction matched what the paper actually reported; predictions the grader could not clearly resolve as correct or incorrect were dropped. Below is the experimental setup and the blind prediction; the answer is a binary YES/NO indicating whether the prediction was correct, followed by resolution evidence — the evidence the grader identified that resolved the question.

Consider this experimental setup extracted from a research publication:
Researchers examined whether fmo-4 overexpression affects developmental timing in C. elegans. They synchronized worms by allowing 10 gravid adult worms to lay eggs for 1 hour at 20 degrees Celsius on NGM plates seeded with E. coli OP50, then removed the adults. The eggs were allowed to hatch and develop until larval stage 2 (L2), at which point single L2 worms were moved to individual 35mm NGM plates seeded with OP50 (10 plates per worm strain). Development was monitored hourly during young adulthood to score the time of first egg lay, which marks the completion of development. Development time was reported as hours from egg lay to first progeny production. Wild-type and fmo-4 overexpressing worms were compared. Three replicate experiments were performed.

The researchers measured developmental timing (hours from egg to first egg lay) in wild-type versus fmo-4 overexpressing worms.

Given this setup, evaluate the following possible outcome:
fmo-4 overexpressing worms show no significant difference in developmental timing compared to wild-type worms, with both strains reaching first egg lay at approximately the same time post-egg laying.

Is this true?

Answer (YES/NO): NO